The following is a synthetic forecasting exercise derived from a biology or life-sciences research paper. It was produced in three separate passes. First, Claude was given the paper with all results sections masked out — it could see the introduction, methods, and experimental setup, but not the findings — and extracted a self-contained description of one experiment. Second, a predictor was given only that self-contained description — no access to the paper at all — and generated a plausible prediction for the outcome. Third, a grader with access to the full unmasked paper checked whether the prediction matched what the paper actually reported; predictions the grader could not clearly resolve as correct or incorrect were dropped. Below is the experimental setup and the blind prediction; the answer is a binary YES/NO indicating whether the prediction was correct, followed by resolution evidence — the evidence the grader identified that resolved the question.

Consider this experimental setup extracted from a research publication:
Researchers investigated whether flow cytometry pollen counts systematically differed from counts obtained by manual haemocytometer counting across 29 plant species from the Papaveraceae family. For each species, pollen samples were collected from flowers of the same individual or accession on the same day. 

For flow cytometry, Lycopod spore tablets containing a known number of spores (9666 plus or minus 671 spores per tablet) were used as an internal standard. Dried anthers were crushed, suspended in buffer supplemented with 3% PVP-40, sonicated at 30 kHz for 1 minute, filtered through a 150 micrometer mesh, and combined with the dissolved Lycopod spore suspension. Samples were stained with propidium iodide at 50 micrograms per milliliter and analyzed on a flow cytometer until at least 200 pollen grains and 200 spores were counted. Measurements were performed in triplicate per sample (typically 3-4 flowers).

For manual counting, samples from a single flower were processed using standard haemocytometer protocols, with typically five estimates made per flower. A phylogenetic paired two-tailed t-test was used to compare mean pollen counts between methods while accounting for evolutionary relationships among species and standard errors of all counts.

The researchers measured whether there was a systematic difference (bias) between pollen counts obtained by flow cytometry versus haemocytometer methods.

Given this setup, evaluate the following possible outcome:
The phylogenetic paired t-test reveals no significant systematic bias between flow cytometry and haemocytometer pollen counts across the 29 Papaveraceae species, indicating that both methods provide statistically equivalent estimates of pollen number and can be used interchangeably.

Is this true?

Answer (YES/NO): YES